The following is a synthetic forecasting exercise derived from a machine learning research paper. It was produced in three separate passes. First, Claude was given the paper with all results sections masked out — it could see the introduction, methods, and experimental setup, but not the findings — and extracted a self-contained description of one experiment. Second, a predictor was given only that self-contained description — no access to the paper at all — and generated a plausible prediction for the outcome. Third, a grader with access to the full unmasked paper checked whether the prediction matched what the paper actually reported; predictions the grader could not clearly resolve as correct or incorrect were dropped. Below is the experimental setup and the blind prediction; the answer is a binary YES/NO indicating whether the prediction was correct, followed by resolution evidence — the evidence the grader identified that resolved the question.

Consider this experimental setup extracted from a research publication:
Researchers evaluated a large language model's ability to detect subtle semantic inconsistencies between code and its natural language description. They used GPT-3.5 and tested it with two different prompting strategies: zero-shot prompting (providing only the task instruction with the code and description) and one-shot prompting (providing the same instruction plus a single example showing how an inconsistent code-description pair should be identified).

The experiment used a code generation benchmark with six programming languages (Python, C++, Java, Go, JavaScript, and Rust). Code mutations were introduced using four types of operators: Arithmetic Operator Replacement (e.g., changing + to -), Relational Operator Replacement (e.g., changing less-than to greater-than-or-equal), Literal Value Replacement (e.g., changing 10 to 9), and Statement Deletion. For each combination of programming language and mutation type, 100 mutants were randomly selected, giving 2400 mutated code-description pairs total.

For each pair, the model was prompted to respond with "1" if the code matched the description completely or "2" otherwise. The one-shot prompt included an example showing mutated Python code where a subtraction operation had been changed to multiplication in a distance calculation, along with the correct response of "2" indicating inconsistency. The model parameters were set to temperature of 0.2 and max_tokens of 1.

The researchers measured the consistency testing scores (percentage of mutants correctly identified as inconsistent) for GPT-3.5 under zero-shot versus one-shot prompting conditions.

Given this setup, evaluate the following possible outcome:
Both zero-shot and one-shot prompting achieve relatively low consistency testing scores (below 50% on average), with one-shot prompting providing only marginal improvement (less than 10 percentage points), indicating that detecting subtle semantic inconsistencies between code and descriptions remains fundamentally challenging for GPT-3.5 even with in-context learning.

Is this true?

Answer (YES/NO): NO